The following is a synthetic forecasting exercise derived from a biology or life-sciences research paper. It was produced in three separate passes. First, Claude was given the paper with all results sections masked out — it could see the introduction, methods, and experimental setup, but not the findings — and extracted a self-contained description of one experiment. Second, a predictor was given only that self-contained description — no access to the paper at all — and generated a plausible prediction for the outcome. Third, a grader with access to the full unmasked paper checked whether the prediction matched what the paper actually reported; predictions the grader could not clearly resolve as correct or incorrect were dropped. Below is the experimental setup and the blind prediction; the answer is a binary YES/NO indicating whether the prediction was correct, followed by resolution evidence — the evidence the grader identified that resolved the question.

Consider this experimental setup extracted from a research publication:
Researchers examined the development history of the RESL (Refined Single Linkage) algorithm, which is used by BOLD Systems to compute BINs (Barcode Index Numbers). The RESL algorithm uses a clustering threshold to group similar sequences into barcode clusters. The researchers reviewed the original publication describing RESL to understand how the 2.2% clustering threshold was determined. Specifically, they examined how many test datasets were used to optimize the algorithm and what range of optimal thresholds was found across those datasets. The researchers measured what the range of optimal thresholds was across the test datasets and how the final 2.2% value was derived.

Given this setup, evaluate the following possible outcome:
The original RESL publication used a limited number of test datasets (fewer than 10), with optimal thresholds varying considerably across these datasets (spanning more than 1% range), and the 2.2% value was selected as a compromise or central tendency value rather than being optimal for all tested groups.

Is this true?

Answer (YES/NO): NO